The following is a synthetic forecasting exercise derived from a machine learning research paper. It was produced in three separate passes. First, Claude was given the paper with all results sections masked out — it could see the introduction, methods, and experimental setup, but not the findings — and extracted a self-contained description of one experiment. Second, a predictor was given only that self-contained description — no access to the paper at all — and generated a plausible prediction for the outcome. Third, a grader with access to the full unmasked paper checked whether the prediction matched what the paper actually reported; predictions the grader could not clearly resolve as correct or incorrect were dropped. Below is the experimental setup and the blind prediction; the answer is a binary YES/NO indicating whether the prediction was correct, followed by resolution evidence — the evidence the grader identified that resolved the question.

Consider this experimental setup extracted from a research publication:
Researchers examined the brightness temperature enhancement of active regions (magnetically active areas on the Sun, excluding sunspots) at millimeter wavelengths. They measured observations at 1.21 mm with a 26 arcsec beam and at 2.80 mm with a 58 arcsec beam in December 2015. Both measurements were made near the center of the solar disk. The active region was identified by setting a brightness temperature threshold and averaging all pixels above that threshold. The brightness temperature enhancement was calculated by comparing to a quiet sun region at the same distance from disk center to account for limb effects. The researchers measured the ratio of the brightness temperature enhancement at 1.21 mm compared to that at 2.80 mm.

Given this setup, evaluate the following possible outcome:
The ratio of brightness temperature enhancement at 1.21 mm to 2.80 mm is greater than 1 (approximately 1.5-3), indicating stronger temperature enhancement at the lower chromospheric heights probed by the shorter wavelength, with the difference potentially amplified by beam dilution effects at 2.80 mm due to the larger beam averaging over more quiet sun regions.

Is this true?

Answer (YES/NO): YES